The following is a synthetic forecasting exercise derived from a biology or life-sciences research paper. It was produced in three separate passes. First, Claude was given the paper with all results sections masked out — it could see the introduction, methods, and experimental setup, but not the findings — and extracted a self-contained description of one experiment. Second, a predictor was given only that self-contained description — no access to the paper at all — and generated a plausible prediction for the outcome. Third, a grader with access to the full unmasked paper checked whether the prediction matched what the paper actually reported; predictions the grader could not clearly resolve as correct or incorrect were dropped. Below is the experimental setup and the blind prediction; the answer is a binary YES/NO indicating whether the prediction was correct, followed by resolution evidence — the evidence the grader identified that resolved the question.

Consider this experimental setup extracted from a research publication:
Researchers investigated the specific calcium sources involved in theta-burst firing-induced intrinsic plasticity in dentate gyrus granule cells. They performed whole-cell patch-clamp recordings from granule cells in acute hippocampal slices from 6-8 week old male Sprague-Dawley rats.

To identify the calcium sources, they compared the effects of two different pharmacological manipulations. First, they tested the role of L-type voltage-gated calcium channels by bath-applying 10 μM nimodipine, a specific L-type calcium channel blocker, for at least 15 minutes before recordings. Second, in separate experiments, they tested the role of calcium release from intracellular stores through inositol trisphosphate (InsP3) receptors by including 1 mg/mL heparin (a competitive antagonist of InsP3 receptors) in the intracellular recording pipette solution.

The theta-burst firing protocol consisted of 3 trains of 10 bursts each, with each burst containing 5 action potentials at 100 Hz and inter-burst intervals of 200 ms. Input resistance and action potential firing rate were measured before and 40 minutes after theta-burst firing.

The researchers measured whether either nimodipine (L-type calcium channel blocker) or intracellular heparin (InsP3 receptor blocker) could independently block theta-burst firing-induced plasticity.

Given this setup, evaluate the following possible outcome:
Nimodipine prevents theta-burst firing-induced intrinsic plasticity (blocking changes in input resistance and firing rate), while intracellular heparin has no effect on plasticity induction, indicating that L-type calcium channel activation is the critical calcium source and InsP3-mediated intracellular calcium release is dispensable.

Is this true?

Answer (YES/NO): NO